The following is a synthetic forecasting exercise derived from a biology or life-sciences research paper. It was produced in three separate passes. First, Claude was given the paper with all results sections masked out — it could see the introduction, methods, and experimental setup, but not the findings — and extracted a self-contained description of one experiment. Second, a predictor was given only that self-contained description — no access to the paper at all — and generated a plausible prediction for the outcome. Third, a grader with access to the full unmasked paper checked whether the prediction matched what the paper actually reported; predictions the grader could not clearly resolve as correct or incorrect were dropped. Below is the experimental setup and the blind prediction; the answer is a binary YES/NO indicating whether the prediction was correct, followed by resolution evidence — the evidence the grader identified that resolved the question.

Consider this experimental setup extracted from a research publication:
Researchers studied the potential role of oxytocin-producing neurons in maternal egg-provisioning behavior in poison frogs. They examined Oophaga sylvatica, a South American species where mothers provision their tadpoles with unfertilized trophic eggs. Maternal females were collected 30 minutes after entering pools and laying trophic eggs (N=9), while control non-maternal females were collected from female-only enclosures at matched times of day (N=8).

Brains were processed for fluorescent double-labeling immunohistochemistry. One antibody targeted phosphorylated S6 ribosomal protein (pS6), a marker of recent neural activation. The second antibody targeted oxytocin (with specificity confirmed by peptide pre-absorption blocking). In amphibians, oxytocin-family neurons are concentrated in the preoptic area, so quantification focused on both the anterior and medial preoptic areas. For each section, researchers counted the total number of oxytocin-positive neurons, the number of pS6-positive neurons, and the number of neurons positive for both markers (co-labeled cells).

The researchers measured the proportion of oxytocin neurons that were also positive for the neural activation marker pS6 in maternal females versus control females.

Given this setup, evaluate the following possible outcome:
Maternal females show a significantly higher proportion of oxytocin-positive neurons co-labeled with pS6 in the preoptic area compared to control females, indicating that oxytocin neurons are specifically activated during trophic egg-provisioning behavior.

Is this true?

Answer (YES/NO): NO